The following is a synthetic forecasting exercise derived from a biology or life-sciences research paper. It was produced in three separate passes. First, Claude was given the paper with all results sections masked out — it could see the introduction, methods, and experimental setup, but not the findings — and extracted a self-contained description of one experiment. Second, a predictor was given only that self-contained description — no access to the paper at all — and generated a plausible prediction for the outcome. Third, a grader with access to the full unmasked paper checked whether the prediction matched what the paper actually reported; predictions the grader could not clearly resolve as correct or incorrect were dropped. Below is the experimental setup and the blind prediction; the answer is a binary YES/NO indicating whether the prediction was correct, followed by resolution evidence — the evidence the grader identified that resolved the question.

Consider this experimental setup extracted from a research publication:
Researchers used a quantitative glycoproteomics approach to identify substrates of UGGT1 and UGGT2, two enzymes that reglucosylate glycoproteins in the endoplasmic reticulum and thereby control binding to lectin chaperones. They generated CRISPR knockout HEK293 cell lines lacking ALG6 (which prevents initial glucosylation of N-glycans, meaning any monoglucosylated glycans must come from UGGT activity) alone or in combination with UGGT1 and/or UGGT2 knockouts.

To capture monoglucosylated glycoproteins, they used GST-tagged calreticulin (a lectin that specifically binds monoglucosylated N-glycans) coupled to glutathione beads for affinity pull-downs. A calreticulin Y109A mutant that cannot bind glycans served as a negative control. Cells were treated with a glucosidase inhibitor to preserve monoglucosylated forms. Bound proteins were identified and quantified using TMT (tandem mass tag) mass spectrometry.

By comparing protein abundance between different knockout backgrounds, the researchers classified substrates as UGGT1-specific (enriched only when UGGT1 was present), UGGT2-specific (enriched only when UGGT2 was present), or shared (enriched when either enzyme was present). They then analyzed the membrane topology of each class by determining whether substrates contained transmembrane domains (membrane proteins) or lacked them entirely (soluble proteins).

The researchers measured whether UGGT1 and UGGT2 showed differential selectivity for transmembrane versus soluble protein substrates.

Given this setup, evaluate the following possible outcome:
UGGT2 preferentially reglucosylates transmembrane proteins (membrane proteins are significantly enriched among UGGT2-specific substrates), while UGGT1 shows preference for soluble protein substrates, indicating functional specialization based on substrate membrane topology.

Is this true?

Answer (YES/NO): NO